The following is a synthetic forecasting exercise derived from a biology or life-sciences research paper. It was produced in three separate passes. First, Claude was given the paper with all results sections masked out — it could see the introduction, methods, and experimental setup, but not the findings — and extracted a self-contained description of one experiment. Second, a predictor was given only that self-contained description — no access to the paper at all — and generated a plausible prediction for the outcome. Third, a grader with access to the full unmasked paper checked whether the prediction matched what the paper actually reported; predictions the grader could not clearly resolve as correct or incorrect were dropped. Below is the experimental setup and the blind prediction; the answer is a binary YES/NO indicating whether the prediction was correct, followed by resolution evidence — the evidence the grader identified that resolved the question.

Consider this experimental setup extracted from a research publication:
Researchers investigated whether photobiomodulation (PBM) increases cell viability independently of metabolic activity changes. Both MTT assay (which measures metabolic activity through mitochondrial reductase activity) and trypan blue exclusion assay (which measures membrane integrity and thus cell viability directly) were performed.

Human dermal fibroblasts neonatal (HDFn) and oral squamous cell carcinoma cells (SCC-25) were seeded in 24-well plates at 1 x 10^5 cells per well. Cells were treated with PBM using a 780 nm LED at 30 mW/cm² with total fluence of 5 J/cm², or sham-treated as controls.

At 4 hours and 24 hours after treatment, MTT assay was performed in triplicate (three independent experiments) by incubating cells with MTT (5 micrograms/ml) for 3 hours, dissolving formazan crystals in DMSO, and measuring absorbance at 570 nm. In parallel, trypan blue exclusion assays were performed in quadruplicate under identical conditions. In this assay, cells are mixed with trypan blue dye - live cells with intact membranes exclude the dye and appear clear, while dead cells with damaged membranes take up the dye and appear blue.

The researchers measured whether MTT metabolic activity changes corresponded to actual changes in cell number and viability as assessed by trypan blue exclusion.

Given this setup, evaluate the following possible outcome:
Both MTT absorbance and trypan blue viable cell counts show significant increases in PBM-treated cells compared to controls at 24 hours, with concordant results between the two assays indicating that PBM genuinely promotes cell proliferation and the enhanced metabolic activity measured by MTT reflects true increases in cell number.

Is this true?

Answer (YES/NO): NO